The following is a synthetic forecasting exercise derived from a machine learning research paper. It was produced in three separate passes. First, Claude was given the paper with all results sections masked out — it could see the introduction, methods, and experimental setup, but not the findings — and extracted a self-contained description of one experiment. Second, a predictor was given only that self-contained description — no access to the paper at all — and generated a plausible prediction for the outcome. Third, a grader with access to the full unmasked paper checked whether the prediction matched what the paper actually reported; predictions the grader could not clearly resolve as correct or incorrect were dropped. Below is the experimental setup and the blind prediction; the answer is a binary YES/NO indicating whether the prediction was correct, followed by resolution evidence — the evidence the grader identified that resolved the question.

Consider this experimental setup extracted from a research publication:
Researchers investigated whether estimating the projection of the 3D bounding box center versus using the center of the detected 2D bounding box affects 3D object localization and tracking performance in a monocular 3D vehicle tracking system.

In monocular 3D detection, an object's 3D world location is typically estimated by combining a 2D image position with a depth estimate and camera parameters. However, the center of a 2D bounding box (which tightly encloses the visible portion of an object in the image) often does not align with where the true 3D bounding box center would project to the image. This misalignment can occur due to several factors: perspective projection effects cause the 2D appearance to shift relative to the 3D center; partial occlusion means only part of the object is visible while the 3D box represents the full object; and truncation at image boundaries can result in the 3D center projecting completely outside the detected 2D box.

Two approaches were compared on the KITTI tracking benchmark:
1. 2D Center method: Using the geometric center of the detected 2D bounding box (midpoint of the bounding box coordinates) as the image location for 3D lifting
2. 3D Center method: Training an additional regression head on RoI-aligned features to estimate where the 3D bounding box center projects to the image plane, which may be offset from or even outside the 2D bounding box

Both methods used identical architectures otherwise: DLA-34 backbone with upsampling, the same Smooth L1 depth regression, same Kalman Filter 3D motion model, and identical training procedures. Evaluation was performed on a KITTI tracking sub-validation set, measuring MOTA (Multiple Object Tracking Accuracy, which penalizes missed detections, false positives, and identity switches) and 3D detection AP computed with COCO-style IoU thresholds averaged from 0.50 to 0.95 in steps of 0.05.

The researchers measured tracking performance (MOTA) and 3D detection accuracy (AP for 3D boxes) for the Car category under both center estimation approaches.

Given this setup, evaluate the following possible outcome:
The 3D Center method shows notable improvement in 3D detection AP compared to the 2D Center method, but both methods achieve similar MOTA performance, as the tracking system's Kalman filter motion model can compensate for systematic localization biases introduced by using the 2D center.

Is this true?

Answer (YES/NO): NO